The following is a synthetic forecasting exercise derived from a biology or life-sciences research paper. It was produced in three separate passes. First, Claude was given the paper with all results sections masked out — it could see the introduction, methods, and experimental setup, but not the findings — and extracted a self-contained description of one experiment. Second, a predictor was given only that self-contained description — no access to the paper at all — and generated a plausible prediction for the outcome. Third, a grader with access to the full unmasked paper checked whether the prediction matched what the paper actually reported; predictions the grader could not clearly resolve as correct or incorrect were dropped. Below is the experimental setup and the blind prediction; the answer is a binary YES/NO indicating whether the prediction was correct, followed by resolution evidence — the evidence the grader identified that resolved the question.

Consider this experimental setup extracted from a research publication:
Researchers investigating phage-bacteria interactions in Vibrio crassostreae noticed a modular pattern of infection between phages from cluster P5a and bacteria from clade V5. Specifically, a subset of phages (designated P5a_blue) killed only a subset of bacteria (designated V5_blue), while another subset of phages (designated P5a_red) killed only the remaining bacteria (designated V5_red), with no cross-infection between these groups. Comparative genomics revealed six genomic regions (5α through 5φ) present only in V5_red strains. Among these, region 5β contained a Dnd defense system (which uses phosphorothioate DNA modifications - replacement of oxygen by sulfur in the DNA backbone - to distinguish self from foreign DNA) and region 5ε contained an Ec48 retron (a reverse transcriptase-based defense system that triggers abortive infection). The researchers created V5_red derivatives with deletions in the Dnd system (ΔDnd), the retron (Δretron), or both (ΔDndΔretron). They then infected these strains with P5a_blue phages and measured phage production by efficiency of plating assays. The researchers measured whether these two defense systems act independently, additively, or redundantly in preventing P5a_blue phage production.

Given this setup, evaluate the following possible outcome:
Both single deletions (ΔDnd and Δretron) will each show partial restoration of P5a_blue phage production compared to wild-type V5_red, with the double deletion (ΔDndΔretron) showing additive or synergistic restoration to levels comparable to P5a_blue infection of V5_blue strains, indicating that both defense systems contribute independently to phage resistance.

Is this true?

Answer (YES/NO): NO